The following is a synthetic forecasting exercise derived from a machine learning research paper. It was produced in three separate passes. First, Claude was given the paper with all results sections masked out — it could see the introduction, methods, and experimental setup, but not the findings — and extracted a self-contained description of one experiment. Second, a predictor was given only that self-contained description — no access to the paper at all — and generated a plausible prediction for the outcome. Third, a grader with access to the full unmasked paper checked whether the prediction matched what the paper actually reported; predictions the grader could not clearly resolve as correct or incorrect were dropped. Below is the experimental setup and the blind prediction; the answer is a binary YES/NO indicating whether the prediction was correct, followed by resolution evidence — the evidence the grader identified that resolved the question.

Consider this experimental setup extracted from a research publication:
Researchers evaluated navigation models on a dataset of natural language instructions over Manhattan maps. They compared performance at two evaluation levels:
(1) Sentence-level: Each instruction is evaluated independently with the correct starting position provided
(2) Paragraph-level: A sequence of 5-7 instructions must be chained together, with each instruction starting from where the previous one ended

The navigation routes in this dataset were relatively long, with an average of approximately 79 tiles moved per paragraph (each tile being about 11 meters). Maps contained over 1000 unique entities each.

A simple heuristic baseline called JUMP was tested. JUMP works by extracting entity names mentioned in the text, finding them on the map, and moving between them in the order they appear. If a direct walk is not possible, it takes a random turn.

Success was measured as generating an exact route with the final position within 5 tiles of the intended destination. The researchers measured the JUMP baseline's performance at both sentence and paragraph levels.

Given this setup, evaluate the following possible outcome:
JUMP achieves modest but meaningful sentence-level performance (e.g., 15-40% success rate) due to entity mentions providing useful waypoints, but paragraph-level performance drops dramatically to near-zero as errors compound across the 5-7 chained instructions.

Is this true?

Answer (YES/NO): YES